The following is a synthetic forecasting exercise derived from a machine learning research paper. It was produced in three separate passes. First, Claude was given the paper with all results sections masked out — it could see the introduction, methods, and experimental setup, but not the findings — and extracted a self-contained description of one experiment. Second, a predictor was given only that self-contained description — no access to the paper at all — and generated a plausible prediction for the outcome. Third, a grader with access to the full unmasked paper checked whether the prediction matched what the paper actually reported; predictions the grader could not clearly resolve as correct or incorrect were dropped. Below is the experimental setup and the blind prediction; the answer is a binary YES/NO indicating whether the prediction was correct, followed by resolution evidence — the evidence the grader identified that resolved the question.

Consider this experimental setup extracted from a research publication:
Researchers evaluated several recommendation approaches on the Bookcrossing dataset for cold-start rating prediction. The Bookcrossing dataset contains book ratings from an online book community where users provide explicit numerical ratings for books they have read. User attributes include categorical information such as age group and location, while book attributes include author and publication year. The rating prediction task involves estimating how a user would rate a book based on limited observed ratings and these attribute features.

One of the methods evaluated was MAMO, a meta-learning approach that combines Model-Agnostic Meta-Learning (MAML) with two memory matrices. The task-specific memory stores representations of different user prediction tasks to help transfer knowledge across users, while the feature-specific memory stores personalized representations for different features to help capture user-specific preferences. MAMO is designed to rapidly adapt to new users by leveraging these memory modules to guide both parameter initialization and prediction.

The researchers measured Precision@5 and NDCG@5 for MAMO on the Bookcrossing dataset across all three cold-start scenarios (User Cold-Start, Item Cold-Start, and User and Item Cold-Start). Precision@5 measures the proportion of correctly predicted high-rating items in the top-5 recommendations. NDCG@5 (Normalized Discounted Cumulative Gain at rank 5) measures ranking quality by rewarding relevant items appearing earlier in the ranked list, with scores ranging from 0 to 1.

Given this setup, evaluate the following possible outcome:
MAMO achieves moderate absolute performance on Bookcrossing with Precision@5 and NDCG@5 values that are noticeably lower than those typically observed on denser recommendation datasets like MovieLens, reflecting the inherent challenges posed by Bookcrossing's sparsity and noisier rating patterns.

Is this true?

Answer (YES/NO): YES